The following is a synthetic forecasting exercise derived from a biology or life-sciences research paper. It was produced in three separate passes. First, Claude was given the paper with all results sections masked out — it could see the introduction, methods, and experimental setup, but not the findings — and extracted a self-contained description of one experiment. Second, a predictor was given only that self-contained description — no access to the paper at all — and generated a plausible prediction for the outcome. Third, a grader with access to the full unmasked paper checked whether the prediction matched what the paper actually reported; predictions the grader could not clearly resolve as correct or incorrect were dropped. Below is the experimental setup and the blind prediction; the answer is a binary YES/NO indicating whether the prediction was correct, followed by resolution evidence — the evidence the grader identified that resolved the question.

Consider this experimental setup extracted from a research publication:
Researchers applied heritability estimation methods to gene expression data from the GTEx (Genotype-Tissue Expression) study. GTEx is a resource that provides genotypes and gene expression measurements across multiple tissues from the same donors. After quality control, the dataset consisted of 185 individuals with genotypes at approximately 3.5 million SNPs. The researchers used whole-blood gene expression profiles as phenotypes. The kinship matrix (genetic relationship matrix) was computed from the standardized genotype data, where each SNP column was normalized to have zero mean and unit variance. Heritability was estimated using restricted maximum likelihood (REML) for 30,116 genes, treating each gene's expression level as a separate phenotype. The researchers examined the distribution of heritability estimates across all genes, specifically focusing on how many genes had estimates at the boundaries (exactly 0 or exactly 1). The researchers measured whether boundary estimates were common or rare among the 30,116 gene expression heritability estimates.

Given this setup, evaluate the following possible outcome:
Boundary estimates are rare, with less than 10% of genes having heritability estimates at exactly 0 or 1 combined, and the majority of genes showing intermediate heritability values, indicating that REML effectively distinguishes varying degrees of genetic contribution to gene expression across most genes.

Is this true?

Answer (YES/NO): NO